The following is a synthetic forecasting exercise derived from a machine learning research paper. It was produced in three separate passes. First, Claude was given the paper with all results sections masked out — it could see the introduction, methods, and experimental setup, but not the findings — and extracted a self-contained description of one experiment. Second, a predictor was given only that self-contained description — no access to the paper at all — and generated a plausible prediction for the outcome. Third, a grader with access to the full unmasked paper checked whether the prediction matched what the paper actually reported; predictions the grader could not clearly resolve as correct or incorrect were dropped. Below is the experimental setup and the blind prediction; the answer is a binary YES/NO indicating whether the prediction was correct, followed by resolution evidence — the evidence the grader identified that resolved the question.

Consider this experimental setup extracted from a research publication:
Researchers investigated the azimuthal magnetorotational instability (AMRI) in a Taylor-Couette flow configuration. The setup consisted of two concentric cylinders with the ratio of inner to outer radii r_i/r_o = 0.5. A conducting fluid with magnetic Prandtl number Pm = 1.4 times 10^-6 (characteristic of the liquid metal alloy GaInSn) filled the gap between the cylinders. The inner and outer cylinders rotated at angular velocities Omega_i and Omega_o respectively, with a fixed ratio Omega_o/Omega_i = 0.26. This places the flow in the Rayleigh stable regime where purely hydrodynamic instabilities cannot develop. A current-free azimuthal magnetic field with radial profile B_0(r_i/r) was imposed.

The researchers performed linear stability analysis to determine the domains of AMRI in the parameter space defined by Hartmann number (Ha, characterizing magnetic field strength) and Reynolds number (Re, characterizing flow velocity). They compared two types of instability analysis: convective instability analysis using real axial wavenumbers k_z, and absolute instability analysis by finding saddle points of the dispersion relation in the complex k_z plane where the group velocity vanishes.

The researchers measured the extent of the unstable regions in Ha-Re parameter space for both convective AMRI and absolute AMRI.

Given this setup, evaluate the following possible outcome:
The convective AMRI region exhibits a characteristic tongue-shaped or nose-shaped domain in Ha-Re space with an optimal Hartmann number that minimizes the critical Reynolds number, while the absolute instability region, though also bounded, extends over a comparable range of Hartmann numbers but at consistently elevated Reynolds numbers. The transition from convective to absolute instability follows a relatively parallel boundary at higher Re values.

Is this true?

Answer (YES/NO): NO